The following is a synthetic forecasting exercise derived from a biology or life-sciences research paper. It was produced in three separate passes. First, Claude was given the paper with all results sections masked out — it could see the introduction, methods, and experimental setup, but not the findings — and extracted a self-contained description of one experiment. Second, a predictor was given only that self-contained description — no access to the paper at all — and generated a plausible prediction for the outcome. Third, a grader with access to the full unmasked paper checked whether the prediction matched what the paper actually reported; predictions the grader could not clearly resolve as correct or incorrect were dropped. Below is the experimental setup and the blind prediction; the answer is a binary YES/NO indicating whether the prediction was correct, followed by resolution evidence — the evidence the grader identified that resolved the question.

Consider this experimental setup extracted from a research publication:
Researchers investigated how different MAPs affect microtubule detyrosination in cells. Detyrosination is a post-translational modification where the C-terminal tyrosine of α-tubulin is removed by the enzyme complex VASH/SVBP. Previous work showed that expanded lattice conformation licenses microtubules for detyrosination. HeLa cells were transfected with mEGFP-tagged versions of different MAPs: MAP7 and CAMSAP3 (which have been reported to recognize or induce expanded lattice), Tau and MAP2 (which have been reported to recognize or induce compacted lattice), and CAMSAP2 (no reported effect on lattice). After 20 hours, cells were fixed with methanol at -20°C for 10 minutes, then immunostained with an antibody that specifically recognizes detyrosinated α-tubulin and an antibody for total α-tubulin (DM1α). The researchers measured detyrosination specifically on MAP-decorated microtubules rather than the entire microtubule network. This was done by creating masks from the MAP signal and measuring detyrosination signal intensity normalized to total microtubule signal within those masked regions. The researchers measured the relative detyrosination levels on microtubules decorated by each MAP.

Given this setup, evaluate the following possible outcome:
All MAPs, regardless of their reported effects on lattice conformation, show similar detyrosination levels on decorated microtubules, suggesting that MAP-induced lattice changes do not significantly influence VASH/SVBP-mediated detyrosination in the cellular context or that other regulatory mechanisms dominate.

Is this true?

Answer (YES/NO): NO